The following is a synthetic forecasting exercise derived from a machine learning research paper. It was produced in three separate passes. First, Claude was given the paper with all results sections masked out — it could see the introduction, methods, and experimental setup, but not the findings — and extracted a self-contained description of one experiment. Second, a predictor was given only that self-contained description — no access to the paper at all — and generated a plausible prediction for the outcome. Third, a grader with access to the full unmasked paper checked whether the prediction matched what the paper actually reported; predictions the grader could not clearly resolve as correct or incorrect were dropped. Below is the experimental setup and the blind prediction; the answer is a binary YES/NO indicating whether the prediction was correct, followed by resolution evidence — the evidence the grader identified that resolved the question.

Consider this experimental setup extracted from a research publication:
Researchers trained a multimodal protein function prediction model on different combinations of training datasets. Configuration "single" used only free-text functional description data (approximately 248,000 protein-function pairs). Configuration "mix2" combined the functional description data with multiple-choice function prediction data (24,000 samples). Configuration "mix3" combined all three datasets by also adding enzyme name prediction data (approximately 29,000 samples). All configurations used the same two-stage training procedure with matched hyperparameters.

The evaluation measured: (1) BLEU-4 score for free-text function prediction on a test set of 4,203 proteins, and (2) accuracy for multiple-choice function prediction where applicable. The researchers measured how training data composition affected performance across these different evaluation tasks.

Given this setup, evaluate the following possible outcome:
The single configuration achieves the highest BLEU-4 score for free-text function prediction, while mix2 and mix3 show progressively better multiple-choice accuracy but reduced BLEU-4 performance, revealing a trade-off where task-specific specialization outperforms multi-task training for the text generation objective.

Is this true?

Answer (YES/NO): NO